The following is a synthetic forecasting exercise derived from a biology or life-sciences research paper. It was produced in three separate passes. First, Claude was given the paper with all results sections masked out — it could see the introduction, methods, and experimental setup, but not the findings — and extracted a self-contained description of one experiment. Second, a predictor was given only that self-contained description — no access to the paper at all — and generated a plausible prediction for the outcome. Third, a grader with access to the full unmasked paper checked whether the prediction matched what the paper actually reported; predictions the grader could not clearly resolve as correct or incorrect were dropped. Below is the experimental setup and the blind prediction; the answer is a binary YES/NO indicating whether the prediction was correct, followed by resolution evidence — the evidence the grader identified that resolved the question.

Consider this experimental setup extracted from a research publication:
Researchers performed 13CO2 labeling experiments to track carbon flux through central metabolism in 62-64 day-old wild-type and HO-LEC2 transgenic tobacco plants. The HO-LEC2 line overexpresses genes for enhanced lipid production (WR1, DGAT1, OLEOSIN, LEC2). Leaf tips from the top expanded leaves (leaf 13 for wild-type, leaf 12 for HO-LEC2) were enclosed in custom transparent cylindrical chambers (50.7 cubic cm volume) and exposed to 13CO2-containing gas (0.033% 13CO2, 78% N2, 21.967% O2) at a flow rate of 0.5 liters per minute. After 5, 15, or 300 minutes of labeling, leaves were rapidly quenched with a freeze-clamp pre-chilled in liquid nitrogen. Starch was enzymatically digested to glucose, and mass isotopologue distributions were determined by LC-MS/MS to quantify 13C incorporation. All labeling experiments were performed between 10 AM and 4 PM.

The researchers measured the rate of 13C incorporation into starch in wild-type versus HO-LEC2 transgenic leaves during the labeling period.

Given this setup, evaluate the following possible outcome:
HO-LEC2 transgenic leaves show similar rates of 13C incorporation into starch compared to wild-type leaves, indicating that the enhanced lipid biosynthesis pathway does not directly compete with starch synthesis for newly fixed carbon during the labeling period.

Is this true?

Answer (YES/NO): NO